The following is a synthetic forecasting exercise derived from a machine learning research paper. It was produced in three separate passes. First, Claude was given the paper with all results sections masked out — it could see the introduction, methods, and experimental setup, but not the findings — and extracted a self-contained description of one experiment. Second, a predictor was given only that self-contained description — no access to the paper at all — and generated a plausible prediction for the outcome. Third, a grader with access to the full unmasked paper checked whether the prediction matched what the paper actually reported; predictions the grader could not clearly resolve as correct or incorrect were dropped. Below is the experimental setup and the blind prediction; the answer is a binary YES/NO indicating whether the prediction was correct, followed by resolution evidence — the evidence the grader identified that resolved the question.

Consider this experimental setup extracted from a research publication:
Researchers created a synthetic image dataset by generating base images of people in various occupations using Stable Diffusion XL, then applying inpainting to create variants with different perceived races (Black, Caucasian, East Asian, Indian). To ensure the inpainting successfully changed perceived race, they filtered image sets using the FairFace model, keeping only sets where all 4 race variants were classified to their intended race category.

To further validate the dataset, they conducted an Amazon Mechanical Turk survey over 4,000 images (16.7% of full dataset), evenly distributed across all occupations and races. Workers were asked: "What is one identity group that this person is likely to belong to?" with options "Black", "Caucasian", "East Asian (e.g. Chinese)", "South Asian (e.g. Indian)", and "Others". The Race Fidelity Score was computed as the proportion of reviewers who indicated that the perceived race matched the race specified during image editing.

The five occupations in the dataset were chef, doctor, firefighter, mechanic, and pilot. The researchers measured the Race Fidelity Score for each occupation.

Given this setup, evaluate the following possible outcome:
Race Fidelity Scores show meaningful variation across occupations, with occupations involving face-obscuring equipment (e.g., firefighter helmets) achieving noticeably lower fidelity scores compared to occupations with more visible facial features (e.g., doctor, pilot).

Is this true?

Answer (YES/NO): NO